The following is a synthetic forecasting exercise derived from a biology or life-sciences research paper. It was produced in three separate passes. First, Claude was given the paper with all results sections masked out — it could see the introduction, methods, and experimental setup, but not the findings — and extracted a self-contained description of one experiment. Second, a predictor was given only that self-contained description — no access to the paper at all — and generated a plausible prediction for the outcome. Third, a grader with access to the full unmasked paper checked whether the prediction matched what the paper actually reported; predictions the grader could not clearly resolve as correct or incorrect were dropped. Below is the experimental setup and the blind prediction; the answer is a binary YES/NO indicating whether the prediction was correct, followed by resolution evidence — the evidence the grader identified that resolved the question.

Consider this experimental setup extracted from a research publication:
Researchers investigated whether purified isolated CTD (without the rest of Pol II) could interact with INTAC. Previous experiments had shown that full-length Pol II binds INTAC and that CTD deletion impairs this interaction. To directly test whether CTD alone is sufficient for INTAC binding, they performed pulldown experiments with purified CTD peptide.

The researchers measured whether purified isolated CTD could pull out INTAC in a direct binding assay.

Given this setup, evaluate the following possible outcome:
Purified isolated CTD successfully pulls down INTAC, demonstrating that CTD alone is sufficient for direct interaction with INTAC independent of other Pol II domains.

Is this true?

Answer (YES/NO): YES